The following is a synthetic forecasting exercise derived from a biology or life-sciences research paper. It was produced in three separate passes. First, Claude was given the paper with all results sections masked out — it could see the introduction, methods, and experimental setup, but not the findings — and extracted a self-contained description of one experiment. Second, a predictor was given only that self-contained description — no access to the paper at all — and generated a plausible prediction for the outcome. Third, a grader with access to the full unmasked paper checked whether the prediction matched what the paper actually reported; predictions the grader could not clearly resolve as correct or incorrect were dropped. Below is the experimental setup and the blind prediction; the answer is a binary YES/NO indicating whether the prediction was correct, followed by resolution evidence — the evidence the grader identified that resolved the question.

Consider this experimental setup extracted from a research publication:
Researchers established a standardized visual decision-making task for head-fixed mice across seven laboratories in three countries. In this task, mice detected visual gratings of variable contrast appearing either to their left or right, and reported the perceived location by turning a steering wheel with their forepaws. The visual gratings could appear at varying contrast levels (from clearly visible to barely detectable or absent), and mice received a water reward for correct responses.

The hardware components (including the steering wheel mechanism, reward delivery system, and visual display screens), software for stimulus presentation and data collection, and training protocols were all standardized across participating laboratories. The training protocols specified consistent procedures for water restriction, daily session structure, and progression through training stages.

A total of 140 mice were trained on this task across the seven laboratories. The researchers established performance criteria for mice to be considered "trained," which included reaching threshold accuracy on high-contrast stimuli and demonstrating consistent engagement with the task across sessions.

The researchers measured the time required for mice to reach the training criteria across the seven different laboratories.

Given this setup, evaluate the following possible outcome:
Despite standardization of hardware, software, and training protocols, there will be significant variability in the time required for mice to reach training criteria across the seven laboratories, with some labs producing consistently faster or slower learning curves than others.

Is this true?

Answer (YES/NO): YES